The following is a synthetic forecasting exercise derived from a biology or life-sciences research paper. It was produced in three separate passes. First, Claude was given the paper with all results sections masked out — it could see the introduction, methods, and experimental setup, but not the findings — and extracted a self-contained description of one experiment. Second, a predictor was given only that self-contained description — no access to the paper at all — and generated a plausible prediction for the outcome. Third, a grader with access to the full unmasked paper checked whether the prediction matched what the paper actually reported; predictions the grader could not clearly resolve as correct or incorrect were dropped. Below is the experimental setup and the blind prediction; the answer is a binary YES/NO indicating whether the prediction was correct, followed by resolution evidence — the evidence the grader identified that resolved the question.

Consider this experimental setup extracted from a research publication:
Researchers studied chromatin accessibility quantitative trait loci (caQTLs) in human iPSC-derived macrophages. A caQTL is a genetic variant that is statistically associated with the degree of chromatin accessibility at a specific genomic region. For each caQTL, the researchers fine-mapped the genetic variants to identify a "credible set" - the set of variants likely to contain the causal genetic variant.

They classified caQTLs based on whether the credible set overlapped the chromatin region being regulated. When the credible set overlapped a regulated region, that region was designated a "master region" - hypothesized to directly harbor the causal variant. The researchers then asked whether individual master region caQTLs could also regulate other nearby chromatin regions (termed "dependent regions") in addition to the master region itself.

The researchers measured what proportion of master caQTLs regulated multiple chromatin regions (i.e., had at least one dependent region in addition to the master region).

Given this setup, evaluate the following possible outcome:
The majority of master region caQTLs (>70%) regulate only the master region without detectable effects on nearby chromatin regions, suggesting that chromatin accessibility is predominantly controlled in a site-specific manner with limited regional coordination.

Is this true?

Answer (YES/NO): YES